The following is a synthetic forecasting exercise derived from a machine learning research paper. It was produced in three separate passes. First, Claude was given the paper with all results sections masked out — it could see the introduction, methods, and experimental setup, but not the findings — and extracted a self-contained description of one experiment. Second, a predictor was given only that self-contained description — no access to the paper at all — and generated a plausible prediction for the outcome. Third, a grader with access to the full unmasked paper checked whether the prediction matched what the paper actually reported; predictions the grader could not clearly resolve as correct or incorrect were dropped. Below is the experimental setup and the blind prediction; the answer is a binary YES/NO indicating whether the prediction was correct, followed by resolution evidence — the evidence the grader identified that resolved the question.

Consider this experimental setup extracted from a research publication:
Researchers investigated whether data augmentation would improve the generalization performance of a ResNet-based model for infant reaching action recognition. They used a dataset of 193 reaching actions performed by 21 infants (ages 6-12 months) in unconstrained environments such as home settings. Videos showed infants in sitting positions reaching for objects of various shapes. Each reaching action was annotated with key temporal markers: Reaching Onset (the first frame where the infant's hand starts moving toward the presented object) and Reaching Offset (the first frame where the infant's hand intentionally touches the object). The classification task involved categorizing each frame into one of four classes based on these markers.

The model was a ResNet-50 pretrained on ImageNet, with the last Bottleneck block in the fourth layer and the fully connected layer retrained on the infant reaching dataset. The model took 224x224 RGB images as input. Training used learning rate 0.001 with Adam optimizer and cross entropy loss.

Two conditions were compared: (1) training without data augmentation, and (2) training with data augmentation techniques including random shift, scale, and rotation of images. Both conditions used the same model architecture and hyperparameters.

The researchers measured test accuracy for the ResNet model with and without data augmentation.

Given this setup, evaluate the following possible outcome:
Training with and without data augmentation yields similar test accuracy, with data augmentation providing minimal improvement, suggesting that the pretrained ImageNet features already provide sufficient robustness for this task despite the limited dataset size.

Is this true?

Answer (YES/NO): YES